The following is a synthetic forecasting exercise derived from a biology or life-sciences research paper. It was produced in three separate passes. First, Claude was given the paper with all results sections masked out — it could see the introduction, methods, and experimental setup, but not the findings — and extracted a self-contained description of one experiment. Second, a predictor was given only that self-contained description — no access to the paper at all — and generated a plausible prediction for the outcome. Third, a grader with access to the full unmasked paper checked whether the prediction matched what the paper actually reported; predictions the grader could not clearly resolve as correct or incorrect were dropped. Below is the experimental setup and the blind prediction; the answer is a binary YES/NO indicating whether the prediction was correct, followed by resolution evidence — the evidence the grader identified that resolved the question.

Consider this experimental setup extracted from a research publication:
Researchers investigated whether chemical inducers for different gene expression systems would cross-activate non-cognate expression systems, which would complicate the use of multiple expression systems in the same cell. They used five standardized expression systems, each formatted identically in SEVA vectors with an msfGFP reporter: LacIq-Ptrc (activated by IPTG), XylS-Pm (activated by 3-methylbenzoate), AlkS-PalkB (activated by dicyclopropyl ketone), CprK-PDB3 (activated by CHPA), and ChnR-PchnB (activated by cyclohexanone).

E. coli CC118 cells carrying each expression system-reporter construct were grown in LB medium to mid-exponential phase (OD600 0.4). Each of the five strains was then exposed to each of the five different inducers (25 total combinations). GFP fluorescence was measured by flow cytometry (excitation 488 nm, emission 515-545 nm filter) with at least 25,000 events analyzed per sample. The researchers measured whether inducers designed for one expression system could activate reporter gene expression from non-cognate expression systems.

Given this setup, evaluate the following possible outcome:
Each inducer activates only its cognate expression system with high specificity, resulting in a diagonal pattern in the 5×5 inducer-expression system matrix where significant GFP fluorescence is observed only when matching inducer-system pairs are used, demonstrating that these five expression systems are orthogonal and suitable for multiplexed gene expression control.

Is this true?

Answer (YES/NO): YES